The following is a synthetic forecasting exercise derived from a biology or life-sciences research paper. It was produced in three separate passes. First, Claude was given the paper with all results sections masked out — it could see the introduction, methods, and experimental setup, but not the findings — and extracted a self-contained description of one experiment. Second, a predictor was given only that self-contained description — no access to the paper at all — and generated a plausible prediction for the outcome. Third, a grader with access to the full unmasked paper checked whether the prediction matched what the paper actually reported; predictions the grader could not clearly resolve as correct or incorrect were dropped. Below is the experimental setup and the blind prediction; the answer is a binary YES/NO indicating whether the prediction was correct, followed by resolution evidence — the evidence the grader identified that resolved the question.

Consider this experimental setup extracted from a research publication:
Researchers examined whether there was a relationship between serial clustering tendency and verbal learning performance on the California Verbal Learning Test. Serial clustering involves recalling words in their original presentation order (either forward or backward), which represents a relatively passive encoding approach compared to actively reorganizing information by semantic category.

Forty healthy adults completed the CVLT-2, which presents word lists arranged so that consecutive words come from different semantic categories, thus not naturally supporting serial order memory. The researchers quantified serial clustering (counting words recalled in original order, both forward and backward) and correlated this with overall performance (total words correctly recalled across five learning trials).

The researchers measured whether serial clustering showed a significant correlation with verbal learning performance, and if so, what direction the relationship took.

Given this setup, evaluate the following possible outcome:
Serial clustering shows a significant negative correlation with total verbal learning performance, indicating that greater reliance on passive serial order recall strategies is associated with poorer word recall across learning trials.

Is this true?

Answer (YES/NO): NO